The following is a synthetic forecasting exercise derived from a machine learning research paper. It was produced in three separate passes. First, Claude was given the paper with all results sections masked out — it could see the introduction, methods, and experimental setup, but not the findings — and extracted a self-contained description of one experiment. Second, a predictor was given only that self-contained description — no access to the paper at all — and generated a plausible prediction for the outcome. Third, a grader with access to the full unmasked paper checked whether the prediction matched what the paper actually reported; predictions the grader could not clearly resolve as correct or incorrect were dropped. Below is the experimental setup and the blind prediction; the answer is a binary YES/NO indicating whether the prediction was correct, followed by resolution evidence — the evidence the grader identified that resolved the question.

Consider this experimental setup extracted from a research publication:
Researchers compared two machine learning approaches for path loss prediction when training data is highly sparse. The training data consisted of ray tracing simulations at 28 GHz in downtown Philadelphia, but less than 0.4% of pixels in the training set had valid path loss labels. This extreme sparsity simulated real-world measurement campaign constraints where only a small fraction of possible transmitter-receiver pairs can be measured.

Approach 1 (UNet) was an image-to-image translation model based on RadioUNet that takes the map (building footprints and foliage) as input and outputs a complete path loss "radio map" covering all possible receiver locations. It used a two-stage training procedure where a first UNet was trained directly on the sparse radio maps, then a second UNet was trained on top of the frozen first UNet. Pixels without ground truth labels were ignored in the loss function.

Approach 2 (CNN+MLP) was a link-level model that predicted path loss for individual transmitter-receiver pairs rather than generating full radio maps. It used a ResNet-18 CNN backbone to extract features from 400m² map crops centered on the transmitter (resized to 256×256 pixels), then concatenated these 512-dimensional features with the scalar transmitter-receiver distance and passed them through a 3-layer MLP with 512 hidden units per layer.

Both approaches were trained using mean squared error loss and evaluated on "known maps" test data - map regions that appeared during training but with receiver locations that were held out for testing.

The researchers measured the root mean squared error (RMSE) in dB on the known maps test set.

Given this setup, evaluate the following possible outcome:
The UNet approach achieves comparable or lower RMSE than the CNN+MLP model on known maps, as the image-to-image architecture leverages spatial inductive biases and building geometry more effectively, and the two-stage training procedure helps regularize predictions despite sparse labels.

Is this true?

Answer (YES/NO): NO